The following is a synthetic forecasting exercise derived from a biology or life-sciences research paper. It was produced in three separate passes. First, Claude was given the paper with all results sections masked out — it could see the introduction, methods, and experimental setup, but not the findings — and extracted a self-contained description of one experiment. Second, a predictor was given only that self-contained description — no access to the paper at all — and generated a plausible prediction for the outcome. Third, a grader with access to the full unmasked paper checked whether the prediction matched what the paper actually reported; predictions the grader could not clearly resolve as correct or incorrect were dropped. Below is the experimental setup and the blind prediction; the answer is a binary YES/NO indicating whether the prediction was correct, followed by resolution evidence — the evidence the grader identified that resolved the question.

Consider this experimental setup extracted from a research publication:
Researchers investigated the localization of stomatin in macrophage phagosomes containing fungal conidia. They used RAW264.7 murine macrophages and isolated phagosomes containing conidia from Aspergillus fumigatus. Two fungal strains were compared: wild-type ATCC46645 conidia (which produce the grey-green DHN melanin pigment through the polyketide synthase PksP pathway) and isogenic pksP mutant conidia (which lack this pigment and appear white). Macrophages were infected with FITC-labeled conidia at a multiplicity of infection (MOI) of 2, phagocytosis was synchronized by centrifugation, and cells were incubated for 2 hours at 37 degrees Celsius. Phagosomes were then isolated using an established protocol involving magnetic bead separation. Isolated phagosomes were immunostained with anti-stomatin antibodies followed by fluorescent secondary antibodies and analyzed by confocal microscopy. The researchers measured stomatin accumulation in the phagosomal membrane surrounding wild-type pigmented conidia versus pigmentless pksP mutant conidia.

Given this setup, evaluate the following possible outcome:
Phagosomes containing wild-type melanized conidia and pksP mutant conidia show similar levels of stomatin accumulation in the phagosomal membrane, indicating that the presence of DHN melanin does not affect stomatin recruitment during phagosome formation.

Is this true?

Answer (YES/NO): YES